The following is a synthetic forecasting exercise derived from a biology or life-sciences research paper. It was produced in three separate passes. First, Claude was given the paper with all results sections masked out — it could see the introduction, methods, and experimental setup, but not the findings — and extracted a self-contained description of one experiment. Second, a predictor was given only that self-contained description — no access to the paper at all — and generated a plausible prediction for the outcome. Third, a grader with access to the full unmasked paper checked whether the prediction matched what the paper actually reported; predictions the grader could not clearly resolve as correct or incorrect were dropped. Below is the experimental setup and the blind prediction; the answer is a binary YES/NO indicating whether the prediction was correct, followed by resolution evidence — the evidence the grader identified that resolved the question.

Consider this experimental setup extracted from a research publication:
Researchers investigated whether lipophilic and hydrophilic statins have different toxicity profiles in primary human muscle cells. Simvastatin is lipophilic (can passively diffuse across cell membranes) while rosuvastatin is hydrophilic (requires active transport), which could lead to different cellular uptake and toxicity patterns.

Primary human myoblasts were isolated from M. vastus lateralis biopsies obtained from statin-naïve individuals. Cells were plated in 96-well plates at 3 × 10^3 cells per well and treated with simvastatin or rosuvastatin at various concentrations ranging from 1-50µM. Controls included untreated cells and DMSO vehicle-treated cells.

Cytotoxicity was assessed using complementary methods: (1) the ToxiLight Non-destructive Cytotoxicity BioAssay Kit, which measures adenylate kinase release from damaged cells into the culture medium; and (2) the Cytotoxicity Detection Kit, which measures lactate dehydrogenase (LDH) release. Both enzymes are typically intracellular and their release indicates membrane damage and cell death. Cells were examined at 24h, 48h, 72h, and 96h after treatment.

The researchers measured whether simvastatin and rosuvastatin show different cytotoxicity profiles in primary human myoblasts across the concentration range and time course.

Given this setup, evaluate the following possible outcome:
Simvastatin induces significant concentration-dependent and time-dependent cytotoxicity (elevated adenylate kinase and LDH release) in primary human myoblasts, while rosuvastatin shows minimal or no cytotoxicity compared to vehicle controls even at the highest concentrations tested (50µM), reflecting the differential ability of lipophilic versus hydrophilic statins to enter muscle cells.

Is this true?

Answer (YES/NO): NO